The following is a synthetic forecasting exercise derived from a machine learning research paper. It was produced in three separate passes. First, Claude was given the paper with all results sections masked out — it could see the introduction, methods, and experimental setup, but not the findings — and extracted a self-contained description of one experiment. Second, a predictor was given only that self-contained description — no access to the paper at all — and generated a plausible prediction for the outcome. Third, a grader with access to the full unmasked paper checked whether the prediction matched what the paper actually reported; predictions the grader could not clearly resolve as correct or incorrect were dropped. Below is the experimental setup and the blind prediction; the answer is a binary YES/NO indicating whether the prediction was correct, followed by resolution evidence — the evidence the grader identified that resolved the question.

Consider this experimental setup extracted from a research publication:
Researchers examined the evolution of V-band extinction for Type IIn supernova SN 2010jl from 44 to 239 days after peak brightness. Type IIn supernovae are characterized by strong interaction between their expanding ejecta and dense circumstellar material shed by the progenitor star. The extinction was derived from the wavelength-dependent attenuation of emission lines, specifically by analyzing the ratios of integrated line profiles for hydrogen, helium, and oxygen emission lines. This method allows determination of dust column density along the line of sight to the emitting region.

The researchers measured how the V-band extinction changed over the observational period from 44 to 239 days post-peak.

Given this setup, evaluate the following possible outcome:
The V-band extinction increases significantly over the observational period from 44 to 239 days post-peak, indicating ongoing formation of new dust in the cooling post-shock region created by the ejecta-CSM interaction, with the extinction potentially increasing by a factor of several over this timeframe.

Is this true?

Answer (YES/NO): YES